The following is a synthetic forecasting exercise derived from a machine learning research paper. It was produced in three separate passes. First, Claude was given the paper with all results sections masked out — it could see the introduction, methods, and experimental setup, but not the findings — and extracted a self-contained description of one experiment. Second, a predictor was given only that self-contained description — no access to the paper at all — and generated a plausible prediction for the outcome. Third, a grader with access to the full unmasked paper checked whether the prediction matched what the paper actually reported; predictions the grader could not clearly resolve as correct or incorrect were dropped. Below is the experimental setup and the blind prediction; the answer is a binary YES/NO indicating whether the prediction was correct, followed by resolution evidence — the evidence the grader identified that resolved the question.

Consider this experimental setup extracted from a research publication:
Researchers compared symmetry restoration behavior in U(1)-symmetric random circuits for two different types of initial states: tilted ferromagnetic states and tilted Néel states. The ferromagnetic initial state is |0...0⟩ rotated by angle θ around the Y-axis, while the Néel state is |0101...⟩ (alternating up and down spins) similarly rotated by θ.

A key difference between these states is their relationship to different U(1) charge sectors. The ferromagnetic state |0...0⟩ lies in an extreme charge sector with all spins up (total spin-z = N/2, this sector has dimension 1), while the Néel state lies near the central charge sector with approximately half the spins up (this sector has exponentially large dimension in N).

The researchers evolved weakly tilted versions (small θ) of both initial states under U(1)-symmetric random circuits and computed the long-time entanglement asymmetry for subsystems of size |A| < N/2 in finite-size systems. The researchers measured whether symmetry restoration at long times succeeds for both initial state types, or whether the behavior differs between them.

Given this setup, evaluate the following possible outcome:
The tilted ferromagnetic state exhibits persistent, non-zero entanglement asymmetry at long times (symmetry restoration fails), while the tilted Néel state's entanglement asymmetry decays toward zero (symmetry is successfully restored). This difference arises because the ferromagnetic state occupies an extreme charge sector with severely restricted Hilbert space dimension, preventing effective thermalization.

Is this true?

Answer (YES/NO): YES